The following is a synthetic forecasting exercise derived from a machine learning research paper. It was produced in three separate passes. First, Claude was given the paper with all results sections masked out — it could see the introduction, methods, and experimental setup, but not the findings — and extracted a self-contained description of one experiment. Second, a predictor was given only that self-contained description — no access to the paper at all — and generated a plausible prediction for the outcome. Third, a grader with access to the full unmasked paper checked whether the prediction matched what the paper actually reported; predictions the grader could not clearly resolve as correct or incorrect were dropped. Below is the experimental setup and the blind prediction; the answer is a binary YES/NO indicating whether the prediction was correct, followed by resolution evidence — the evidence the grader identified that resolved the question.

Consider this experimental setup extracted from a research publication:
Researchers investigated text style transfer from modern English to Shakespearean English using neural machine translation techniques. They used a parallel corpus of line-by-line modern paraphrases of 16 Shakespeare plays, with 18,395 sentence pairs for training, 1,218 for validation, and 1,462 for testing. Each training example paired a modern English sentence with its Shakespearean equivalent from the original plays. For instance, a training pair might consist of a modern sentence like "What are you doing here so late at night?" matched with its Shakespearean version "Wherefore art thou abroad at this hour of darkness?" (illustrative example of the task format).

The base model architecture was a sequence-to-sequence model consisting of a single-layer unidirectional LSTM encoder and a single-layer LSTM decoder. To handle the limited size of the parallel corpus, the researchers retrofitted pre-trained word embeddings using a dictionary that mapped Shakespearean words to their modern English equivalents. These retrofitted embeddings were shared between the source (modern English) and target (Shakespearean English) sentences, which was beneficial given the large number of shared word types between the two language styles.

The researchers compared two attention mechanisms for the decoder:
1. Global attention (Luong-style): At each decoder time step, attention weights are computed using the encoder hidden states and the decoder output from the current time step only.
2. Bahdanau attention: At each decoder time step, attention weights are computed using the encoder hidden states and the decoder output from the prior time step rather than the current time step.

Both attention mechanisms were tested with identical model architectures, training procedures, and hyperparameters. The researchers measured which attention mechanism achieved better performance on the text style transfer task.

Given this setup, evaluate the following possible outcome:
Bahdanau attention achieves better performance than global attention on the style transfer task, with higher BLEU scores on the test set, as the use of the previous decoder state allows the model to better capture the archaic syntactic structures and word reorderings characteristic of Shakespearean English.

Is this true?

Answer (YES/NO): NO